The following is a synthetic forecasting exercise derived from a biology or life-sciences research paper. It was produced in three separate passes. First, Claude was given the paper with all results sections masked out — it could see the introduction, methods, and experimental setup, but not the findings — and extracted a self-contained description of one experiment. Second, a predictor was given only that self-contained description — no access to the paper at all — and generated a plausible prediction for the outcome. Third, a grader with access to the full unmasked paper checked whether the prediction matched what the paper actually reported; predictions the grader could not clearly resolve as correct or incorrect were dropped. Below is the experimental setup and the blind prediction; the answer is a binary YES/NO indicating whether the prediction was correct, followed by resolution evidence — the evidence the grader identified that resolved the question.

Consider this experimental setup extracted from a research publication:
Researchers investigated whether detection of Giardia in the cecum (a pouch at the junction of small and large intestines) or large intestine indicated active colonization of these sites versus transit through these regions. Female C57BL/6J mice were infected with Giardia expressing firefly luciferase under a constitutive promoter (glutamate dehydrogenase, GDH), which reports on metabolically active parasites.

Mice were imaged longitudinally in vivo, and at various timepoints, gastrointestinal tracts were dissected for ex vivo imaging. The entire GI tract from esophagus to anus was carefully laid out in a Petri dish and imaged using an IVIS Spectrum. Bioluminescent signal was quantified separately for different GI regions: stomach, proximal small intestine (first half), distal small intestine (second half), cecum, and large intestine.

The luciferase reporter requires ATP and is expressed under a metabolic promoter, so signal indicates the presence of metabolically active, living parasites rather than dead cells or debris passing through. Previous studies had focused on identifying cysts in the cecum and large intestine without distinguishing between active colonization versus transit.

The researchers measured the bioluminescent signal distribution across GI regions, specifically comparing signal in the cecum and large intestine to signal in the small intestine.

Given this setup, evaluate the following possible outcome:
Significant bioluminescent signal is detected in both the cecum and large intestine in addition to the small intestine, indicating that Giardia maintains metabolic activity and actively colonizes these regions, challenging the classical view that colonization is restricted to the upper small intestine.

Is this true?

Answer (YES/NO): NO